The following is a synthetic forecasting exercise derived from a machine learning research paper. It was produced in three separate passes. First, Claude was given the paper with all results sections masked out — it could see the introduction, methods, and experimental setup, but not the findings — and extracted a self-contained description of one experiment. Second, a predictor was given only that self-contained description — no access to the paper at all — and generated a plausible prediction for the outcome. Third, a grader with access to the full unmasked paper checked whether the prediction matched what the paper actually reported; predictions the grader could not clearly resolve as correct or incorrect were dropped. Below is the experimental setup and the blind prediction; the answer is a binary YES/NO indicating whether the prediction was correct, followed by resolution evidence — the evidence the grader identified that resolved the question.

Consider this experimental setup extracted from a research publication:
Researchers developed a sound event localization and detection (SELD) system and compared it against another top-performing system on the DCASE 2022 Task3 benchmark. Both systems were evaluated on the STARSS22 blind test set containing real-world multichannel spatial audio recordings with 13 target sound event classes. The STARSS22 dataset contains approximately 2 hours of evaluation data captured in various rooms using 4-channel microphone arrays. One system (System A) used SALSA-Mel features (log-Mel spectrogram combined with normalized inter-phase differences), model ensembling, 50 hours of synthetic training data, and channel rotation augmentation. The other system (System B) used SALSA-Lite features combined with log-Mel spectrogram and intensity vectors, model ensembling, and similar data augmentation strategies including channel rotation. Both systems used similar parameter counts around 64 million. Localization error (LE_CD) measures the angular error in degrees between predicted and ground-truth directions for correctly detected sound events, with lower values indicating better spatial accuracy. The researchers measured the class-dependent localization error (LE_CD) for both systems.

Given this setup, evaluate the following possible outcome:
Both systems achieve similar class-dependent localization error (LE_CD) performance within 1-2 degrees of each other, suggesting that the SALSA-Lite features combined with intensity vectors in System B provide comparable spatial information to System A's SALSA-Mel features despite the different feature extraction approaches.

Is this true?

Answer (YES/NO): YES